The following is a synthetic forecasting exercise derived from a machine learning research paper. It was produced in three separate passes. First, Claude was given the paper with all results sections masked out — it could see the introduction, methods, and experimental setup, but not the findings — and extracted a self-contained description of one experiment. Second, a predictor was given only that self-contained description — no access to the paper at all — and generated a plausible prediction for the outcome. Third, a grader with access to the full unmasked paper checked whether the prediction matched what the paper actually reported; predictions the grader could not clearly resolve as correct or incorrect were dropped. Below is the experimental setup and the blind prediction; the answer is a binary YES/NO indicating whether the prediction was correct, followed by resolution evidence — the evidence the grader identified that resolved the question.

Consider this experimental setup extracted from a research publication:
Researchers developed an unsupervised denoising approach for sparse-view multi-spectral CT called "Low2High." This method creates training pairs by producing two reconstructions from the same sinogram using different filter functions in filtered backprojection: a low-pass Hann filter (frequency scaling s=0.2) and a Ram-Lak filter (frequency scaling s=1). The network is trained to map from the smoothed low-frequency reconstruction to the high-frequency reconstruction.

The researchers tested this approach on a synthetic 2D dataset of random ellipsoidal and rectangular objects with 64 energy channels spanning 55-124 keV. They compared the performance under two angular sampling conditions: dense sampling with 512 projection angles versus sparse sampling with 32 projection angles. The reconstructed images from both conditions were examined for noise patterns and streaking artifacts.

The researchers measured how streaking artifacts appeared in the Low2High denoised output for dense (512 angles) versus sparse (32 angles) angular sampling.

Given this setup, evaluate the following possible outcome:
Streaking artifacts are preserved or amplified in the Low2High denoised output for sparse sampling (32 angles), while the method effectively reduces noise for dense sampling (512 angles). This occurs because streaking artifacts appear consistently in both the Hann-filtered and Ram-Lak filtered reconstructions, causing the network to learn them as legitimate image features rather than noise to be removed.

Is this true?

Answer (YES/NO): NO